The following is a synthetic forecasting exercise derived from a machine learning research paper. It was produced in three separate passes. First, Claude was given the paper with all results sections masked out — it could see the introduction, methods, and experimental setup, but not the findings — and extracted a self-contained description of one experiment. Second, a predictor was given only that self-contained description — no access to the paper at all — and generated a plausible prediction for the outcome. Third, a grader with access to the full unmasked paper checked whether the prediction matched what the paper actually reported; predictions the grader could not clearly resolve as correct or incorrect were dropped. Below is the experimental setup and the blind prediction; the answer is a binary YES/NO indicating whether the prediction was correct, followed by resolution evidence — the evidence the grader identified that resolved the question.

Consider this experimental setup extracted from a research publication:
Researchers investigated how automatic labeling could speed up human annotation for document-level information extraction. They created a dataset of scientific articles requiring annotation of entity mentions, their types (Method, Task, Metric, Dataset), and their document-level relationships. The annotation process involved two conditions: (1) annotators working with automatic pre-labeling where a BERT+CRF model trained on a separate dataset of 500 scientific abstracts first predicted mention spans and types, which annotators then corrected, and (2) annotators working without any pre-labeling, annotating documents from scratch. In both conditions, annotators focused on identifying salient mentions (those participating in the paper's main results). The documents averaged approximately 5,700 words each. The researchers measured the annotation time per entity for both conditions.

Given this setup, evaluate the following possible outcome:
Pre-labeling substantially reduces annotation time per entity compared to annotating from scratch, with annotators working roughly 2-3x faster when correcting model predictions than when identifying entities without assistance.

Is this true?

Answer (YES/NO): NO